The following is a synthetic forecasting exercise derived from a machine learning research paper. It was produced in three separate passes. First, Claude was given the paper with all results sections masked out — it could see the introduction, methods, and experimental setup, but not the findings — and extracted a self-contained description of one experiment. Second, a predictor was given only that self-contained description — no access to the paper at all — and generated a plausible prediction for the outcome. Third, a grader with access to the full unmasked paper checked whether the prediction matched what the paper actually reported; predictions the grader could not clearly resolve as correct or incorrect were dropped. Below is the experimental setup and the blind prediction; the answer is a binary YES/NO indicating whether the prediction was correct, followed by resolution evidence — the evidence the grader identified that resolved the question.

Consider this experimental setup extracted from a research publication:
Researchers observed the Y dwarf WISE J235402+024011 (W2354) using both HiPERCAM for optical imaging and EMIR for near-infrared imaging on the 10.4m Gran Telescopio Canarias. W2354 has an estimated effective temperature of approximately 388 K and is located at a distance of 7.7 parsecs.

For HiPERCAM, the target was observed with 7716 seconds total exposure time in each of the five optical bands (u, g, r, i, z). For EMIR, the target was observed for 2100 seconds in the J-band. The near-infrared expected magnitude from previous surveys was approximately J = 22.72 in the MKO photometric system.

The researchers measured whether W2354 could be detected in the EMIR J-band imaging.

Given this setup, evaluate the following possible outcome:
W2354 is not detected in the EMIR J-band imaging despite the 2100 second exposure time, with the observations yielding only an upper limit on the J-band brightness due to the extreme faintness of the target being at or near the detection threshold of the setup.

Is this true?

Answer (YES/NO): NO